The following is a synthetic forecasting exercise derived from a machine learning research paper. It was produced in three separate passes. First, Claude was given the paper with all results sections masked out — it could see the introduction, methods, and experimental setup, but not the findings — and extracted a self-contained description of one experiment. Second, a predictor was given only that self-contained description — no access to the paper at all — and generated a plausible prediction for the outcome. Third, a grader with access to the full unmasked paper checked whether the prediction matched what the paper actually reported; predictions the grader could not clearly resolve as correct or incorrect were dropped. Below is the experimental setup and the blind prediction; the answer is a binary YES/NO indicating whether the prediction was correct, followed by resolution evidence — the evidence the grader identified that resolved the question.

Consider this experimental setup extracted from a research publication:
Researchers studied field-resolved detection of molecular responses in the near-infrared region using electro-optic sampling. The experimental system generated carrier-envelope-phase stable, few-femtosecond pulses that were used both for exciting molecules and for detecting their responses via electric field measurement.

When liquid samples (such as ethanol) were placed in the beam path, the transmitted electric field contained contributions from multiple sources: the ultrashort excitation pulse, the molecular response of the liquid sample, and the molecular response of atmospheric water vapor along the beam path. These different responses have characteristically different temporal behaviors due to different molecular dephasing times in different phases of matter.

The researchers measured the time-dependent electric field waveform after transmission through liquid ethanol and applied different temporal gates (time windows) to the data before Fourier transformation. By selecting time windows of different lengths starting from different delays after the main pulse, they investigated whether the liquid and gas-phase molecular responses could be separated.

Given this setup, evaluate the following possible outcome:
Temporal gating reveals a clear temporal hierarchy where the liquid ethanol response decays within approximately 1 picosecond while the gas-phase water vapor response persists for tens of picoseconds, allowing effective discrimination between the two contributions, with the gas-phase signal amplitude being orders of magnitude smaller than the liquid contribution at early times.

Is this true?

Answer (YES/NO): NO